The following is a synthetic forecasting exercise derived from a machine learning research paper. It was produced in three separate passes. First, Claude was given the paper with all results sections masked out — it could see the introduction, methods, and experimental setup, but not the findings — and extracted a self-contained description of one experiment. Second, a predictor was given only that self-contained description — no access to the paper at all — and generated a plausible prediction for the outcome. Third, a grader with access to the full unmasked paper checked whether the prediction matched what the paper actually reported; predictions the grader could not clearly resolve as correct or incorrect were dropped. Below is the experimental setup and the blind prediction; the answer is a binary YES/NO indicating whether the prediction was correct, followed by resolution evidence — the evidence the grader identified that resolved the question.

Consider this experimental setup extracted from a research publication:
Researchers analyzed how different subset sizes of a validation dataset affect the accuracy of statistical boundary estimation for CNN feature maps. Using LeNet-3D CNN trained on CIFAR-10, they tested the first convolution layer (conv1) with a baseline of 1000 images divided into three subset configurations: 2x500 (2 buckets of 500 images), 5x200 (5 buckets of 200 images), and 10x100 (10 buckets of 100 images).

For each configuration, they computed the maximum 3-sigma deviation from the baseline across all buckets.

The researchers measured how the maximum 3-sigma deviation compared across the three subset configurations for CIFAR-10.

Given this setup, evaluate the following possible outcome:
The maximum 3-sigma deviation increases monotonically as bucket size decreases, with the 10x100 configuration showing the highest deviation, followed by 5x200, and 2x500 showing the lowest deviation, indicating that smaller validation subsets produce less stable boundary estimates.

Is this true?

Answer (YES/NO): YES